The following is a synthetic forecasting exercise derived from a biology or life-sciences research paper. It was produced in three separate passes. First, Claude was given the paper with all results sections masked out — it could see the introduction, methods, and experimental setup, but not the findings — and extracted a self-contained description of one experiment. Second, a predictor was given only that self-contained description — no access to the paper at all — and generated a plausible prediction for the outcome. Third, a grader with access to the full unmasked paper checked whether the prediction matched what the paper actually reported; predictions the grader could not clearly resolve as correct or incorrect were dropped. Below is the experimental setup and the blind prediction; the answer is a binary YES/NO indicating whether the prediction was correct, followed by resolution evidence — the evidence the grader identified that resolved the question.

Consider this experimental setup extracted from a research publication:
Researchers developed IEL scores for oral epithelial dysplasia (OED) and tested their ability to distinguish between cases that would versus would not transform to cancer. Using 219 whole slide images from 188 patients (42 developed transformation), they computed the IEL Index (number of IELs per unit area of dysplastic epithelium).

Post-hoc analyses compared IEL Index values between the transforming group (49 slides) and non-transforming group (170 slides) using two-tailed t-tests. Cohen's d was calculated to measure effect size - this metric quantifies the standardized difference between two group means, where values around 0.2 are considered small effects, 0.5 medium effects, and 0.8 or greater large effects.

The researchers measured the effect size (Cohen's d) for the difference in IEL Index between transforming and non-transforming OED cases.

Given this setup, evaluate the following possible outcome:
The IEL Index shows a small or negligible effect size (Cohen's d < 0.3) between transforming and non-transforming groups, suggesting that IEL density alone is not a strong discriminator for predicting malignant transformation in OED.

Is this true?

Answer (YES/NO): NO